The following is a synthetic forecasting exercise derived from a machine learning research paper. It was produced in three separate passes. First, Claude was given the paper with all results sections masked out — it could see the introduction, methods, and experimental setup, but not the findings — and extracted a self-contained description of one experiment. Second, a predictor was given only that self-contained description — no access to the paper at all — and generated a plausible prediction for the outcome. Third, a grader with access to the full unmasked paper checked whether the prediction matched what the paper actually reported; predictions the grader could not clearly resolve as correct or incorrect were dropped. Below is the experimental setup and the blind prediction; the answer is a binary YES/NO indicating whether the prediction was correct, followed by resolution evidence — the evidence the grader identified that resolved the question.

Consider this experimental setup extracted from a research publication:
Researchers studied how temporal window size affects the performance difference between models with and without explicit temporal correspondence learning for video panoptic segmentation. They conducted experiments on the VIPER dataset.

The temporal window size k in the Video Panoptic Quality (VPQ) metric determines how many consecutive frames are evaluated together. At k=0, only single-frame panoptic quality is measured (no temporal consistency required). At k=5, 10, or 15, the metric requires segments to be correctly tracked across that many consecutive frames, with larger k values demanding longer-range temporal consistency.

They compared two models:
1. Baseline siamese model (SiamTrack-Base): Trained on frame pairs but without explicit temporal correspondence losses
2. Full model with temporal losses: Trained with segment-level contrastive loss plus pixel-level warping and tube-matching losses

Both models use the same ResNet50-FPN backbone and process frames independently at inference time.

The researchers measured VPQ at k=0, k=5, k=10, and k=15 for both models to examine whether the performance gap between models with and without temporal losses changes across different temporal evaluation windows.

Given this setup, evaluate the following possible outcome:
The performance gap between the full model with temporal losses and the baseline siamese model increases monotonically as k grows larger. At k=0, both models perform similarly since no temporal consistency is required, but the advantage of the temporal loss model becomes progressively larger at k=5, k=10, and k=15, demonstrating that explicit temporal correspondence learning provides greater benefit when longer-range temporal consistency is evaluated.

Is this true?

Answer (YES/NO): NO